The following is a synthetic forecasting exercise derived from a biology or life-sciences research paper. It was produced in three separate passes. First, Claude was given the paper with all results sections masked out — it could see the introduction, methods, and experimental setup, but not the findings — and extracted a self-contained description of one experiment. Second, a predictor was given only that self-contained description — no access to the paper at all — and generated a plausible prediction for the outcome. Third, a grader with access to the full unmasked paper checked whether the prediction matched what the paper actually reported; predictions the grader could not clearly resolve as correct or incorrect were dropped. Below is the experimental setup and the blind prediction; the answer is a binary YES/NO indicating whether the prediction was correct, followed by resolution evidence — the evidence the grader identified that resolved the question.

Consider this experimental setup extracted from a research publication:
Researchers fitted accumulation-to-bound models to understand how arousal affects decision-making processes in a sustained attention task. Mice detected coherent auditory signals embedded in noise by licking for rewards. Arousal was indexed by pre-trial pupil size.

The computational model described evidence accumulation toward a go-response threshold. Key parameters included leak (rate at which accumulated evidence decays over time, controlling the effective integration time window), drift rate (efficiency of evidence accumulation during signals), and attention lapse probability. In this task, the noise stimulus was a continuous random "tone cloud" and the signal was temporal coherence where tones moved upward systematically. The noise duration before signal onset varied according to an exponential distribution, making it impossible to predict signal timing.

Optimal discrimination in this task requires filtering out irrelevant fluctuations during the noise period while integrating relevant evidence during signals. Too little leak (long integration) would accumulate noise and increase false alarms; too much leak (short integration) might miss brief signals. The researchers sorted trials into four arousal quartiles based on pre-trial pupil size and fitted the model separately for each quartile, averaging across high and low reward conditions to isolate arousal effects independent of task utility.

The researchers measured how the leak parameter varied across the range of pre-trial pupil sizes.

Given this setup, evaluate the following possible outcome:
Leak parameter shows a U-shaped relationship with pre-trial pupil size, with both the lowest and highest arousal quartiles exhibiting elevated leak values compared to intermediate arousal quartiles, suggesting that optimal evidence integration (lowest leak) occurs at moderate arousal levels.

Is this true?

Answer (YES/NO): NO